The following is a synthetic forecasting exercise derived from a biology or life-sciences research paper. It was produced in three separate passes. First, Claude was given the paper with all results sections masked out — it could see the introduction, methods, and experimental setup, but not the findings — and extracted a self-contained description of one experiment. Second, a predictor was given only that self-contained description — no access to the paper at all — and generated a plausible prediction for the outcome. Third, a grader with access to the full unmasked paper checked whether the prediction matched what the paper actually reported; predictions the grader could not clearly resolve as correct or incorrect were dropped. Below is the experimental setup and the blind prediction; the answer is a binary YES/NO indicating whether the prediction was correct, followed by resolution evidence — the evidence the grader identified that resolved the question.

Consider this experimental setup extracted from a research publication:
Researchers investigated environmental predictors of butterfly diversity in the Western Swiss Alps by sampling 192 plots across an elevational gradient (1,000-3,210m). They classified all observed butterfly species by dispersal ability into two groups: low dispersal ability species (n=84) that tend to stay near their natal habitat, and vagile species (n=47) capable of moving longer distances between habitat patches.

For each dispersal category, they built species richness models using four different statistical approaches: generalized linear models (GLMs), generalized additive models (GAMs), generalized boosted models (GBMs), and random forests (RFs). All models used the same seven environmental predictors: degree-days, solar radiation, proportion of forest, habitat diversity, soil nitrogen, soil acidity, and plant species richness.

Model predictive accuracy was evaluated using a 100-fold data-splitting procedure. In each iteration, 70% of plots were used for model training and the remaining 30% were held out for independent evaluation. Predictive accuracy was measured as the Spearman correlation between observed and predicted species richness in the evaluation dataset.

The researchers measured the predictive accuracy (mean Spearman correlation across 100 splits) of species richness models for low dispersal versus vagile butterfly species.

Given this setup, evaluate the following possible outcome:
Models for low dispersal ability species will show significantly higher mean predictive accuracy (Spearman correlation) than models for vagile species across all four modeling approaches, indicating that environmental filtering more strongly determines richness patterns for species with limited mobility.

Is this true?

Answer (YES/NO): NO